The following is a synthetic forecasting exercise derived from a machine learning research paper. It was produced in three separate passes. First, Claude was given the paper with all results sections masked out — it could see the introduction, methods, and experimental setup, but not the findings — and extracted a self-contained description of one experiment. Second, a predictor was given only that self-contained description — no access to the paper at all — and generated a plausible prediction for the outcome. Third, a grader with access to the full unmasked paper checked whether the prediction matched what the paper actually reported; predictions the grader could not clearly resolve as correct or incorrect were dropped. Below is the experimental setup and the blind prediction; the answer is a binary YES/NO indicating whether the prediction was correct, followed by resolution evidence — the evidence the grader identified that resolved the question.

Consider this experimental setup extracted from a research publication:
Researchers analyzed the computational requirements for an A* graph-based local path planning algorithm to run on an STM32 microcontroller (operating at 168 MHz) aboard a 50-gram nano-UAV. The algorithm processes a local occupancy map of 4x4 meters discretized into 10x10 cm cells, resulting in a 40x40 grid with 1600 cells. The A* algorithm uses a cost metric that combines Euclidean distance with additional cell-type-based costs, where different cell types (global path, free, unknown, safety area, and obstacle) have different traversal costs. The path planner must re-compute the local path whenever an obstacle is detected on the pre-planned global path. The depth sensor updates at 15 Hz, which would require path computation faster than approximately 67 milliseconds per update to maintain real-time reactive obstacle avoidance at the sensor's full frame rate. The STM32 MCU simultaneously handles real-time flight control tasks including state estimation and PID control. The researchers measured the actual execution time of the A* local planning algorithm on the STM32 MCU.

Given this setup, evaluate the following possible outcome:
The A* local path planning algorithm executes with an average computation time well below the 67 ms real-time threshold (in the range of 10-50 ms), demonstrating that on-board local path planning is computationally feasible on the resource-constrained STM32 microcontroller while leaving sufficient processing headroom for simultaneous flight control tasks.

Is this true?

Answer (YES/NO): NO